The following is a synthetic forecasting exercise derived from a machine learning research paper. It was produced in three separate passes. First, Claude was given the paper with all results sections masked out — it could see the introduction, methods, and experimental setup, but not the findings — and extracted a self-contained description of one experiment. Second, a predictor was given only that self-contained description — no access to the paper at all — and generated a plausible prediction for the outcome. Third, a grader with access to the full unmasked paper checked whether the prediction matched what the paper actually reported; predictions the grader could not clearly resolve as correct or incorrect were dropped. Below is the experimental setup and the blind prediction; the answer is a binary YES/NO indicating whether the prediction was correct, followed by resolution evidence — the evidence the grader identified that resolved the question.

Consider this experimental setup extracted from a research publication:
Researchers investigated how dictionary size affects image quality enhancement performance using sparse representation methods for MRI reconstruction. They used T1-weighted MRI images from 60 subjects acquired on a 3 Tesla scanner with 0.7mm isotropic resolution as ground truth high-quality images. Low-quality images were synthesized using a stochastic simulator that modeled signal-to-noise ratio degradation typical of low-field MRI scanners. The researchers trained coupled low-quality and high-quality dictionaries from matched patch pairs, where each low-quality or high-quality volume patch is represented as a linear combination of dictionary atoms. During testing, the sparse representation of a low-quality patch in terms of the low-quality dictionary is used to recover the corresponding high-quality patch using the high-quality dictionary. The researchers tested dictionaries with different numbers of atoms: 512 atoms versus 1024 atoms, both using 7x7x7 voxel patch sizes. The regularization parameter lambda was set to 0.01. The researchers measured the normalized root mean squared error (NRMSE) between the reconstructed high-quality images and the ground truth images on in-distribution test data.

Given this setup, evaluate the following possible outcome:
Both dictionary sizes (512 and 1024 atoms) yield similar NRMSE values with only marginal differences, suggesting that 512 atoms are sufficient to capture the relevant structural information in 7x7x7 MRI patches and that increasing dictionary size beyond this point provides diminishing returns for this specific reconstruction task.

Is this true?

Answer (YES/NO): YES